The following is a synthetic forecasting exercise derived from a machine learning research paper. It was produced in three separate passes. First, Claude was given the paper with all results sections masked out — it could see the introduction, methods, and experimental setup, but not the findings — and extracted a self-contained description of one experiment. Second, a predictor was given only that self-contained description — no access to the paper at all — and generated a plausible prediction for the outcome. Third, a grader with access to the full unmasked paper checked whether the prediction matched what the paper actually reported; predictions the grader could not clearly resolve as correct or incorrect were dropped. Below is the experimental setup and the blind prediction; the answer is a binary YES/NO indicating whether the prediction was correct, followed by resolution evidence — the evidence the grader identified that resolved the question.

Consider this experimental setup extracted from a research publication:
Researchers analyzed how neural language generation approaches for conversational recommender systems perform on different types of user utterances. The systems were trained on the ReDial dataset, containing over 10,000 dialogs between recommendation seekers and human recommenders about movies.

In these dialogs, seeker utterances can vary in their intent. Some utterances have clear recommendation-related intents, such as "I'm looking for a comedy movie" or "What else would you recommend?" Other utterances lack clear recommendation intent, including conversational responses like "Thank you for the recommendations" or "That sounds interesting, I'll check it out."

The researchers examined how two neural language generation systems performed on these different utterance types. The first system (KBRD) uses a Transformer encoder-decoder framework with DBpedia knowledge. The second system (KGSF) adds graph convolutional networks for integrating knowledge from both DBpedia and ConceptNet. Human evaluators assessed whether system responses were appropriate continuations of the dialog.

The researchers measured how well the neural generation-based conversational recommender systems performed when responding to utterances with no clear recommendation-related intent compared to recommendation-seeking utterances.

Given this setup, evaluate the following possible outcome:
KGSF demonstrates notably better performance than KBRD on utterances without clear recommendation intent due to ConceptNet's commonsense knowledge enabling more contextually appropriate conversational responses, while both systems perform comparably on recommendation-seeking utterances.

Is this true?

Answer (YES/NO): NO